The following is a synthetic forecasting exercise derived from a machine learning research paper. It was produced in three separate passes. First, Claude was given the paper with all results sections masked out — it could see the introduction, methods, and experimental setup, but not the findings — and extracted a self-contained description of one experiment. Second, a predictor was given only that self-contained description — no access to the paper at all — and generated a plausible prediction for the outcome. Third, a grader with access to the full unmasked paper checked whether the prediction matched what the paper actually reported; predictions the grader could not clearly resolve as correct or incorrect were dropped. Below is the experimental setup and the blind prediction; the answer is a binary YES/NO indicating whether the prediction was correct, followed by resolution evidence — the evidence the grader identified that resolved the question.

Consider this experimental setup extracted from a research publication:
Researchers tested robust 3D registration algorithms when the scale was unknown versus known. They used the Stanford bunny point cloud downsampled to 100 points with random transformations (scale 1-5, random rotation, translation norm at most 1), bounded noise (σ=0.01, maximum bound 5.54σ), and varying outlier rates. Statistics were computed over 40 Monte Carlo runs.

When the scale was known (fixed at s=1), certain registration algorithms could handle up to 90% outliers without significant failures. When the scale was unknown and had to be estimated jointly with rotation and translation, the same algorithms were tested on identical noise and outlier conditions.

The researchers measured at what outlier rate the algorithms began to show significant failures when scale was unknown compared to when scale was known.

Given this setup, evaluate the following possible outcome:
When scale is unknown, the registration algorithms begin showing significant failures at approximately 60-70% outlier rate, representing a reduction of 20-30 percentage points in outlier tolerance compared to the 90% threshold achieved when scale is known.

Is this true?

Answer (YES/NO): NO